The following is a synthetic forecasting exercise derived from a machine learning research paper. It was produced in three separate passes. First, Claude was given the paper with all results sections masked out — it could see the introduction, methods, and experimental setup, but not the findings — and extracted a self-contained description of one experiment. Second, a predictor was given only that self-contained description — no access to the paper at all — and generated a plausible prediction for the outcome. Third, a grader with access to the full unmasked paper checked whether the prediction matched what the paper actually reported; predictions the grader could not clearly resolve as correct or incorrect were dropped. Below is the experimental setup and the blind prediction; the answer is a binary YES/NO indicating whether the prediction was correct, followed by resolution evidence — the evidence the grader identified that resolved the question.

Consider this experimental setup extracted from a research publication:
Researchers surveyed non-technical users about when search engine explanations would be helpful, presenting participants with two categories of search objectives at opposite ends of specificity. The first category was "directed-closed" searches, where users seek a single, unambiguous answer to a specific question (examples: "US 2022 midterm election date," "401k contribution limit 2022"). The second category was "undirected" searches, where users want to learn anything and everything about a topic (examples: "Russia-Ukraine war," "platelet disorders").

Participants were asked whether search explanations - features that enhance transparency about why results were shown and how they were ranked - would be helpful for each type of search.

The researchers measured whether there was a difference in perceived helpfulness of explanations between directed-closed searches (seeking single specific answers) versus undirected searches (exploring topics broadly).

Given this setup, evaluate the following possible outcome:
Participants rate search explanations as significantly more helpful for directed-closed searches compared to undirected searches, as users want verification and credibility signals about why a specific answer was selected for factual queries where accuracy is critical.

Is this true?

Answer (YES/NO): NO